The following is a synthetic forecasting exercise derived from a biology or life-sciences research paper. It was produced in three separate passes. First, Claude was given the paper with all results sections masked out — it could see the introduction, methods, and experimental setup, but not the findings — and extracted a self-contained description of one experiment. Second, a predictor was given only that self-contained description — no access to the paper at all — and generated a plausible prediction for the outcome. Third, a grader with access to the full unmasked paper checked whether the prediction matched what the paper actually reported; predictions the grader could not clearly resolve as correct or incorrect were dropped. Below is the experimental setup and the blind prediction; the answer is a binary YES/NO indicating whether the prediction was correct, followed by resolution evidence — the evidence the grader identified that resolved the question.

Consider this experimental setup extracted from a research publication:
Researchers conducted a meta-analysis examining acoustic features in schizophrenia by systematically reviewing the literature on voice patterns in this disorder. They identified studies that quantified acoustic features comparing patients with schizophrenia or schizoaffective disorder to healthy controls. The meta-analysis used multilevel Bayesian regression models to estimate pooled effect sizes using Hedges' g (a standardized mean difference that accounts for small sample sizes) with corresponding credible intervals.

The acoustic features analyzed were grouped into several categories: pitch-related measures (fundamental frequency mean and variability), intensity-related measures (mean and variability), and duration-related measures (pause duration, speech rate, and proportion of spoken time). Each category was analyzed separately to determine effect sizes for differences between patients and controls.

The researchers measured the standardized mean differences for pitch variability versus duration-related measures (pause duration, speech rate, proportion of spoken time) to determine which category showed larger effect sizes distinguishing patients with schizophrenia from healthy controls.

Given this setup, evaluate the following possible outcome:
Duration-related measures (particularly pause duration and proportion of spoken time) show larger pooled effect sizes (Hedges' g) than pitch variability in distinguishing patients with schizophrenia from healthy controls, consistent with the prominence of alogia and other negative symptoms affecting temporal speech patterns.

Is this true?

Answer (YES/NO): YES